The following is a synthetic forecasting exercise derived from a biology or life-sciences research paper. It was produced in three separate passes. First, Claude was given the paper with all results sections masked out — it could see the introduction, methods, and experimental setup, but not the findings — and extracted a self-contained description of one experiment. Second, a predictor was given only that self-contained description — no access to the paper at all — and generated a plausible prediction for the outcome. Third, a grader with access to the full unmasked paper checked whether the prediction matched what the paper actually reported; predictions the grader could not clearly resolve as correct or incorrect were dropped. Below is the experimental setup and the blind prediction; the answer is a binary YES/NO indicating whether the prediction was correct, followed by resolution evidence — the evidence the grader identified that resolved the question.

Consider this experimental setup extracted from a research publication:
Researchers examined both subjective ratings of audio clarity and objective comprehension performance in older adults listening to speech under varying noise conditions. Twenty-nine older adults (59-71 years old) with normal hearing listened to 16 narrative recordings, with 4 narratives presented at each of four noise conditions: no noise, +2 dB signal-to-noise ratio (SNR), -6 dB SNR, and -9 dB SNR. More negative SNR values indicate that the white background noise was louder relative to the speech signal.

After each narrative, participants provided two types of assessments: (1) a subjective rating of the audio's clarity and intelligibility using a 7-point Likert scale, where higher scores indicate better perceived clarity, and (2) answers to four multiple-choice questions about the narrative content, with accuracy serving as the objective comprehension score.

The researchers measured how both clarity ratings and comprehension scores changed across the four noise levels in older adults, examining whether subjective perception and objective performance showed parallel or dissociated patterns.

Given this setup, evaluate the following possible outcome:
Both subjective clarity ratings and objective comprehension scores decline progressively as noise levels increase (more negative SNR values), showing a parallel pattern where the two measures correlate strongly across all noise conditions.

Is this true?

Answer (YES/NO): NO